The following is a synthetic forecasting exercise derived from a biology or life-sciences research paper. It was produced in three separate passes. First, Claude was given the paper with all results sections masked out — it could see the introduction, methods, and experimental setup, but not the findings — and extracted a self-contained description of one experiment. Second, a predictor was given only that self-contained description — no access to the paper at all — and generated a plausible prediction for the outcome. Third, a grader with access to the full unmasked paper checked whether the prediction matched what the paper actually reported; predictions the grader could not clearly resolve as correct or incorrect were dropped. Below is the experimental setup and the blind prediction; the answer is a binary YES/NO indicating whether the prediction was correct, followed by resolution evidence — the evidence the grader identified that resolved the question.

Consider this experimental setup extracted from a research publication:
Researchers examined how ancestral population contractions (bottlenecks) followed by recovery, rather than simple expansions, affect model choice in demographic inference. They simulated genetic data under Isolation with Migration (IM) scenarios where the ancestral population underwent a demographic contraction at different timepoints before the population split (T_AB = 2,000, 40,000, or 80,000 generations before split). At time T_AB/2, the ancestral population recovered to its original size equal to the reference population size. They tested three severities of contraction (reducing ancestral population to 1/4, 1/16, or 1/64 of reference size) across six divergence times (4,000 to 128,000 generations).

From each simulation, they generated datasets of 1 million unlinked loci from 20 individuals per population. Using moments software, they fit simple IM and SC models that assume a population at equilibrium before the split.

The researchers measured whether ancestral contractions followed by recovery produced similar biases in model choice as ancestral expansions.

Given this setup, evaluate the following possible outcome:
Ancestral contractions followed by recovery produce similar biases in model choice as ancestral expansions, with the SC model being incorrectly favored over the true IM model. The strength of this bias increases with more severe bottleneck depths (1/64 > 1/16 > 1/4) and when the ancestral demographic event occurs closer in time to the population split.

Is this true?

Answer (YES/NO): NO